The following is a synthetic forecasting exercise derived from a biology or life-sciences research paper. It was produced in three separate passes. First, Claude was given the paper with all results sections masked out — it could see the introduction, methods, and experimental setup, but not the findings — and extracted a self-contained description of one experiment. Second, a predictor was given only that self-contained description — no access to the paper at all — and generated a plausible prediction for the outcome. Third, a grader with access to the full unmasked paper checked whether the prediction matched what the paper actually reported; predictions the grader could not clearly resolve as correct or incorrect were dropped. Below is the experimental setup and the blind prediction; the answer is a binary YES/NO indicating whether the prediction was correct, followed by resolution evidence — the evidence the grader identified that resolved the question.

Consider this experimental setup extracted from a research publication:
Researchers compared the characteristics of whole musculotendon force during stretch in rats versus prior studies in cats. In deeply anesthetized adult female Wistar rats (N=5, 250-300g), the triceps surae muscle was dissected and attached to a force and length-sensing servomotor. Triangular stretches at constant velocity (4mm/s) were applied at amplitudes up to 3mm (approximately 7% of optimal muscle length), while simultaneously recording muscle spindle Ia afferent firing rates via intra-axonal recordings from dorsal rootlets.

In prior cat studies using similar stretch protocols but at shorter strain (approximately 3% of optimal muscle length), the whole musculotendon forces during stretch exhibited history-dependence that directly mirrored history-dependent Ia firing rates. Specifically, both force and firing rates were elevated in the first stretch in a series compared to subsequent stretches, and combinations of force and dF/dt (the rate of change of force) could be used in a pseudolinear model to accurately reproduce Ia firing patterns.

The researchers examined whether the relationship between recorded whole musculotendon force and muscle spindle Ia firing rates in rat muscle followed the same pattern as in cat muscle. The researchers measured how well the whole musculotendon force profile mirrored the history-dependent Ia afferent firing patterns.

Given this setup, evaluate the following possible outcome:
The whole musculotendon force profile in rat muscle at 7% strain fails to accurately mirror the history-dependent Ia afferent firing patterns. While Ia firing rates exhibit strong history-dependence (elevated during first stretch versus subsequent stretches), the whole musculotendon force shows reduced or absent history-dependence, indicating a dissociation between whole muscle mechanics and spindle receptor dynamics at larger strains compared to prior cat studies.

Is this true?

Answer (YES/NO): YES